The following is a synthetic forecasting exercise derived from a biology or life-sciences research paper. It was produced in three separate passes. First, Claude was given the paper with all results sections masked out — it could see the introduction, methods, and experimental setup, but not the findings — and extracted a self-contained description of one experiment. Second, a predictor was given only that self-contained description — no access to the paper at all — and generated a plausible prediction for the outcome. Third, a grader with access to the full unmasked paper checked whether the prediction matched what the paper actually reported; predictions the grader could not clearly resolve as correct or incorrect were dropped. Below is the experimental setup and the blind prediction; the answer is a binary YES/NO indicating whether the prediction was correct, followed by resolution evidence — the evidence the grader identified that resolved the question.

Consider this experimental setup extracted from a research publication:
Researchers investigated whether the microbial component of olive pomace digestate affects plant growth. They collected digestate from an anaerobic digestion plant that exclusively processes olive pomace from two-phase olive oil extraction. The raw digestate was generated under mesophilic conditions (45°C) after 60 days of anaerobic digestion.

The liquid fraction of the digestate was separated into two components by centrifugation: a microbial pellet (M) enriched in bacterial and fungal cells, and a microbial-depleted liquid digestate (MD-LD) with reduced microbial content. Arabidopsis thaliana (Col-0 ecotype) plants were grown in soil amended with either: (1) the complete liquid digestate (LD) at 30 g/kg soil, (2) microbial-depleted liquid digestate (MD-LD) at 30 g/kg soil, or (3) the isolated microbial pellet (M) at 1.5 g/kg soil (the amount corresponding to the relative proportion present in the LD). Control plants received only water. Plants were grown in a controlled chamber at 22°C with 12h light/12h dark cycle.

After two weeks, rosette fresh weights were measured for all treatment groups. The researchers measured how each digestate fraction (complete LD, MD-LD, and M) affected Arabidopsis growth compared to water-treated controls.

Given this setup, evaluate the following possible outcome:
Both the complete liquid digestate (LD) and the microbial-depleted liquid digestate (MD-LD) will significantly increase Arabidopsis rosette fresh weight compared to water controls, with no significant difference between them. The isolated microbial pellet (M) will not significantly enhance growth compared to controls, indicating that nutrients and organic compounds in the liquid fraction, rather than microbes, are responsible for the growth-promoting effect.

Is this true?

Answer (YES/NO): NO